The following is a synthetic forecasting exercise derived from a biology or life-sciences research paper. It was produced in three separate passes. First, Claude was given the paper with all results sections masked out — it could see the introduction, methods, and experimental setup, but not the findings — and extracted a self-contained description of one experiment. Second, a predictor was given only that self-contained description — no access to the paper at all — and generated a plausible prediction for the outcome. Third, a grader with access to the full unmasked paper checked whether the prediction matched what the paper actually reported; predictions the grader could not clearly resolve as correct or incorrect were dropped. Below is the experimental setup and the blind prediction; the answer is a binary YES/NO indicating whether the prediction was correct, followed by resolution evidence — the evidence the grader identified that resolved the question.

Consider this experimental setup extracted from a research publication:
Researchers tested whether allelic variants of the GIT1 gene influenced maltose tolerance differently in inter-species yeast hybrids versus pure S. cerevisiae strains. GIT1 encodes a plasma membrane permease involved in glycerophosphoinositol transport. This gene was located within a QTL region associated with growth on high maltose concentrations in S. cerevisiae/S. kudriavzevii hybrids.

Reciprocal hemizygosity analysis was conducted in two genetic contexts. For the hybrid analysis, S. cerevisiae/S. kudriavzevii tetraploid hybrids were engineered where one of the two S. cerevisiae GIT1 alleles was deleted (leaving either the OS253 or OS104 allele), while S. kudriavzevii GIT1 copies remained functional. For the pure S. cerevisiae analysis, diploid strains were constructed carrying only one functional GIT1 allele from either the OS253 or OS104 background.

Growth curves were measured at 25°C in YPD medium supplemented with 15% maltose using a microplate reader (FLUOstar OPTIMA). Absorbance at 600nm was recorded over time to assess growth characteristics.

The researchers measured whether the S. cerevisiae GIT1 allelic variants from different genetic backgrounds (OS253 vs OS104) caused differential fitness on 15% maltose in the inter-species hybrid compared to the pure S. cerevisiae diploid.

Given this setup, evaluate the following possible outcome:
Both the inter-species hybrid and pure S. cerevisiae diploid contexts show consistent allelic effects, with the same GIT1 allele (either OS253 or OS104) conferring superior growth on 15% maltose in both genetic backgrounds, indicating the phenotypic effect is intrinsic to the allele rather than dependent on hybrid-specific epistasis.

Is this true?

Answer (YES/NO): NO